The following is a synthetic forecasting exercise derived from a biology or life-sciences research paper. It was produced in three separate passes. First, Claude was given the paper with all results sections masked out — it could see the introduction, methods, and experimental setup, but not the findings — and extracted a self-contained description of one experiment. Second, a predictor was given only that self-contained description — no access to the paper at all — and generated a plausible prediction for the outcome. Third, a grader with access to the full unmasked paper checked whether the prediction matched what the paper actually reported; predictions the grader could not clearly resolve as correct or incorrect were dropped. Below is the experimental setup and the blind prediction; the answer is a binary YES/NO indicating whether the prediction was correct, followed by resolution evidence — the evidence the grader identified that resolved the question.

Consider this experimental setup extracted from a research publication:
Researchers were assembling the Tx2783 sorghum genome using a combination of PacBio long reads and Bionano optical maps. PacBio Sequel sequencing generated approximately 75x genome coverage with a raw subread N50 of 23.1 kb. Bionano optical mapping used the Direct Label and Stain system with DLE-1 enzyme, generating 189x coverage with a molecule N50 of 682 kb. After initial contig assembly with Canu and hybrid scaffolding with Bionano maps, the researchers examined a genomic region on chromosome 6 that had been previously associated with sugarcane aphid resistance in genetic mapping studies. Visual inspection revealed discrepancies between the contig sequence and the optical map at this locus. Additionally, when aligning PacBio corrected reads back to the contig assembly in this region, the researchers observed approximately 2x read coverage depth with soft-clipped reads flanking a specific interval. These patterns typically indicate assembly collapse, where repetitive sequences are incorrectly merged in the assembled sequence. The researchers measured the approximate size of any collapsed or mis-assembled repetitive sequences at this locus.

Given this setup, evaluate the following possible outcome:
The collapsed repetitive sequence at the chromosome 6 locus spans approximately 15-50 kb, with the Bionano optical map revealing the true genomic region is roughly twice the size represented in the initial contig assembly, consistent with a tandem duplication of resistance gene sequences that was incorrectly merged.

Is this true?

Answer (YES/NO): NO